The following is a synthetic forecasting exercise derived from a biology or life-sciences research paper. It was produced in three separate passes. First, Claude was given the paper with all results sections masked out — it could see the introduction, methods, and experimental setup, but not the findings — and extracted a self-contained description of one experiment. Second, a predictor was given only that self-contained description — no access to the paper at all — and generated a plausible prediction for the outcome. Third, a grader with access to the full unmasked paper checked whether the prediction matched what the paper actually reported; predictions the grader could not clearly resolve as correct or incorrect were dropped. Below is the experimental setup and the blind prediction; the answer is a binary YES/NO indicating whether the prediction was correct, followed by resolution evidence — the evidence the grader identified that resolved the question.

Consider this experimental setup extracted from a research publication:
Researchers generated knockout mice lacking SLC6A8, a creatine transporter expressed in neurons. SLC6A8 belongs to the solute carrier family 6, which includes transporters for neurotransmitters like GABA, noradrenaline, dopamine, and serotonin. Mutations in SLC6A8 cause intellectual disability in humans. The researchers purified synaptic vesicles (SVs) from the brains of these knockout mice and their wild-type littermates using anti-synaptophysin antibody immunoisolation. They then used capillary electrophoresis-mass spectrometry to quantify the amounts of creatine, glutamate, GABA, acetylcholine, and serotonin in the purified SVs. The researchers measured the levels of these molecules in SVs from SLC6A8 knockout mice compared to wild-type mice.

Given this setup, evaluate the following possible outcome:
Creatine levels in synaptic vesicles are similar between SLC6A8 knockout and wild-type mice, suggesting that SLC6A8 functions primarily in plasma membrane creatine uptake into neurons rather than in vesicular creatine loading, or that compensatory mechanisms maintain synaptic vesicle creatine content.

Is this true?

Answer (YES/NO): NO